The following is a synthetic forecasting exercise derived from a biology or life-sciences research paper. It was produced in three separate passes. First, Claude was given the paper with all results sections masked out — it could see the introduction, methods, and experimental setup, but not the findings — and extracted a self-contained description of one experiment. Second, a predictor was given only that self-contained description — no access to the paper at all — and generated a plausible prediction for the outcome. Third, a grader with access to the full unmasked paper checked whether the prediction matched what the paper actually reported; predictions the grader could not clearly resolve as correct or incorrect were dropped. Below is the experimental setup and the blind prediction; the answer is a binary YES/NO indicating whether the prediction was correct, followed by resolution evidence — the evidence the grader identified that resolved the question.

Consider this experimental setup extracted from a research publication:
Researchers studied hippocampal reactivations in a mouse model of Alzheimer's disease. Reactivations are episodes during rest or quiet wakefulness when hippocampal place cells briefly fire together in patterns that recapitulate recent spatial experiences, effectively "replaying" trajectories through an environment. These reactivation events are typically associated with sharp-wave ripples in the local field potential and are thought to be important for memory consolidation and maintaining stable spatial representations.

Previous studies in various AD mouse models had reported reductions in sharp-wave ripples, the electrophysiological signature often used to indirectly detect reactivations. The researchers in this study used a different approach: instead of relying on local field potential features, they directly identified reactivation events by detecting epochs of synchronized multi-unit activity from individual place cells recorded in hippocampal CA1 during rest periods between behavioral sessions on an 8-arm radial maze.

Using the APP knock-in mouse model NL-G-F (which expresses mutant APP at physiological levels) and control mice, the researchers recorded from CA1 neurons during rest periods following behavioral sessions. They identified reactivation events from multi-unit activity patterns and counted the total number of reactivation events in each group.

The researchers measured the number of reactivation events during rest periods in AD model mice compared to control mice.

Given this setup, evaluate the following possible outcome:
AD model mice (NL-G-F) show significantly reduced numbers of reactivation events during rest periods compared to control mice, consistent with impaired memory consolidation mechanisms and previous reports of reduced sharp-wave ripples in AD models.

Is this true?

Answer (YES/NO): NO